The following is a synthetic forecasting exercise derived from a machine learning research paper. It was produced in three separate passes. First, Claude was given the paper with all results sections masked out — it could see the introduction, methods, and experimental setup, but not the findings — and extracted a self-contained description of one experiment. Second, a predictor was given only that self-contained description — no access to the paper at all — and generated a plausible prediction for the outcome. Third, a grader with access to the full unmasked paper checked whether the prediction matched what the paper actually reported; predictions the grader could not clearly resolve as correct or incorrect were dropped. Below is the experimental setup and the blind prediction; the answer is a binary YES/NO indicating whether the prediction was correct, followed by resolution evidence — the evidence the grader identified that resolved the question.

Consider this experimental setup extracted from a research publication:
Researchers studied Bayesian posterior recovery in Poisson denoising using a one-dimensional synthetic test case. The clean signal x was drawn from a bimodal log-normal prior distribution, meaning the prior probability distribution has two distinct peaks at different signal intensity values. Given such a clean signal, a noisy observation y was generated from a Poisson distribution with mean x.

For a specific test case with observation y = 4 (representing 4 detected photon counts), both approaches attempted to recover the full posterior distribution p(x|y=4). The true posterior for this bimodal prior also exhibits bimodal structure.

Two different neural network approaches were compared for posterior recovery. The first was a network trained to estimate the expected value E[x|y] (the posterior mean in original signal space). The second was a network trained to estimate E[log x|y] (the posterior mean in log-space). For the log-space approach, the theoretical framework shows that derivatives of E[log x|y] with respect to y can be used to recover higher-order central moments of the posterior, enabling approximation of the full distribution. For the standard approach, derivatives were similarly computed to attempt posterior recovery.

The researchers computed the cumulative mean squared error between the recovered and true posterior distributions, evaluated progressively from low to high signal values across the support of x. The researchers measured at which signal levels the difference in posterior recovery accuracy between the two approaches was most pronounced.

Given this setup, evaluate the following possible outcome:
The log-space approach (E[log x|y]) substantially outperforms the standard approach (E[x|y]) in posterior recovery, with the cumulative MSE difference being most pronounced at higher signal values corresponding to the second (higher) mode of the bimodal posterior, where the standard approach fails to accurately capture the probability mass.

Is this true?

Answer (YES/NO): NO